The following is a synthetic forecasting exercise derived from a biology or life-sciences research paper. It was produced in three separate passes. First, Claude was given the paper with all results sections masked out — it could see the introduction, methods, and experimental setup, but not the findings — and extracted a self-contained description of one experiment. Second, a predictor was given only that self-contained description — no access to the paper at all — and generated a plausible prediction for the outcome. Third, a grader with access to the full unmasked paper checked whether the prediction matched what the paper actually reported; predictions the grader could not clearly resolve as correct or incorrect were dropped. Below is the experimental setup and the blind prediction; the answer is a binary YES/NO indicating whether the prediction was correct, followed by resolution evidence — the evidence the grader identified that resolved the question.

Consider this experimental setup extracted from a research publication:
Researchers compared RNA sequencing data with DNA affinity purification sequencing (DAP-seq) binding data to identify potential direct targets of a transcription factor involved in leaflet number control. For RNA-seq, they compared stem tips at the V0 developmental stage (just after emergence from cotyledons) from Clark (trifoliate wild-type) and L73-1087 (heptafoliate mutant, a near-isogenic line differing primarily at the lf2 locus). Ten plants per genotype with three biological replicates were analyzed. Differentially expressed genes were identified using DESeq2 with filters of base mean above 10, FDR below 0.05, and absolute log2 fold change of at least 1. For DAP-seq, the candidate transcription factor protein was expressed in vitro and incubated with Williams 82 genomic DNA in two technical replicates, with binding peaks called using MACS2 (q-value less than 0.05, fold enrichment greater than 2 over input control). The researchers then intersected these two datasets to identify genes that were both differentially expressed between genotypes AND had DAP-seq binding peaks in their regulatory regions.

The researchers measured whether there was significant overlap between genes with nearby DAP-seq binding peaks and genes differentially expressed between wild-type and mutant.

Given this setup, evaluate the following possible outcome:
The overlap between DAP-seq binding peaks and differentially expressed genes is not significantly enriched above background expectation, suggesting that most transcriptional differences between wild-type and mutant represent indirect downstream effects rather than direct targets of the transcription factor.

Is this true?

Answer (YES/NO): YES